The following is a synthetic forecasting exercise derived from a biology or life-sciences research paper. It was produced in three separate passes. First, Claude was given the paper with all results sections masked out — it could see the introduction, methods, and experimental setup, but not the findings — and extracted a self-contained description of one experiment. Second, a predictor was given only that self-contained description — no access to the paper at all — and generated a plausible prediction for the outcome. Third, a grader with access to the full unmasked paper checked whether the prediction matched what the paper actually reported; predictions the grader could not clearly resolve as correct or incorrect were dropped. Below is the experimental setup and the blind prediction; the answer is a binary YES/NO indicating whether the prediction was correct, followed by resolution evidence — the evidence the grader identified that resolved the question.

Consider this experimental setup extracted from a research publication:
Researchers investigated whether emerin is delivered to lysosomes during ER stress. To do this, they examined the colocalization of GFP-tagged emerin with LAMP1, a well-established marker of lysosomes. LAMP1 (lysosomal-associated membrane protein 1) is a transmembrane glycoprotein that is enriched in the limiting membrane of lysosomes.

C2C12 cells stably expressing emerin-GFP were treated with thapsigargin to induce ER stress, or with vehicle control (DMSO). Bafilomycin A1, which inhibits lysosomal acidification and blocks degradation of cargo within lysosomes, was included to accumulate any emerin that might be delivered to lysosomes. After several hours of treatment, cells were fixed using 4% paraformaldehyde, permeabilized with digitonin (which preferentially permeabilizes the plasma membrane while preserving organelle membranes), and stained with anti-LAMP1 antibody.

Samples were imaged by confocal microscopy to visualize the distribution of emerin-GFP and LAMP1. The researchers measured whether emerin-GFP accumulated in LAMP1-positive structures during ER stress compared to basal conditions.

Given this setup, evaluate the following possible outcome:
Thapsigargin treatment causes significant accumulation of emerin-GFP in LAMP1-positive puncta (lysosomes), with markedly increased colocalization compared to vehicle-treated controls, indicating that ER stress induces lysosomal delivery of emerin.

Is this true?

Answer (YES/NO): YES